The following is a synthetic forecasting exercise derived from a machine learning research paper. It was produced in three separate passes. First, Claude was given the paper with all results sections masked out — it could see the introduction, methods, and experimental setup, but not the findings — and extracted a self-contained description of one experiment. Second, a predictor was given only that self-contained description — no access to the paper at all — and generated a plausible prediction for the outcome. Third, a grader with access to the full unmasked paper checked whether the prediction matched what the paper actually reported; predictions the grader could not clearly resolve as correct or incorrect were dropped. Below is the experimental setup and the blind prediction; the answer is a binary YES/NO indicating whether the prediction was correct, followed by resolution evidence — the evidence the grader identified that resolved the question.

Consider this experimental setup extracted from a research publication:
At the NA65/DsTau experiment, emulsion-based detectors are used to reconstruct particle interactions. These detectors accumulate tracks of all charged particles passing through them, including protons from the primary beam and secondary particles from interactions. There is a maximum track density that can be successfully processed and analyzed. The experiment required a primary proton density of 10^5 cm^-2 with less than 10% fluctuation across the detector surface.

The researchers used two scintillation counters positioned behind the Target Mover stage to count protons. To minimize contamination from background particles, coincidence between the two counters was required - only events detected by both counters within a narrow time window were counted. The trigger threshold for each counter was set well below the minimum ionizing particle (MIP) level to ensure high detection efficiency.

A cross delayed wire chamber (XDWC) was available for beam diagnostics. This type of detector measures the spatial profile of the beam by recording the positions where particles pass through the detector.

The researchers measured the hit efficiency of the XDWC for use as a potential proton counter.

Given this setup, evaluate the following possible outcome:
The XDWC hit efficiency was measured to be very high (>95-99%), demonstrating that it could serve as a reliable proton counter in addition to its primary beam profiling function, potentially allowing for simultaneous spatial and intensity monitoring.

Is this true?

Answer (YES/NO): NO